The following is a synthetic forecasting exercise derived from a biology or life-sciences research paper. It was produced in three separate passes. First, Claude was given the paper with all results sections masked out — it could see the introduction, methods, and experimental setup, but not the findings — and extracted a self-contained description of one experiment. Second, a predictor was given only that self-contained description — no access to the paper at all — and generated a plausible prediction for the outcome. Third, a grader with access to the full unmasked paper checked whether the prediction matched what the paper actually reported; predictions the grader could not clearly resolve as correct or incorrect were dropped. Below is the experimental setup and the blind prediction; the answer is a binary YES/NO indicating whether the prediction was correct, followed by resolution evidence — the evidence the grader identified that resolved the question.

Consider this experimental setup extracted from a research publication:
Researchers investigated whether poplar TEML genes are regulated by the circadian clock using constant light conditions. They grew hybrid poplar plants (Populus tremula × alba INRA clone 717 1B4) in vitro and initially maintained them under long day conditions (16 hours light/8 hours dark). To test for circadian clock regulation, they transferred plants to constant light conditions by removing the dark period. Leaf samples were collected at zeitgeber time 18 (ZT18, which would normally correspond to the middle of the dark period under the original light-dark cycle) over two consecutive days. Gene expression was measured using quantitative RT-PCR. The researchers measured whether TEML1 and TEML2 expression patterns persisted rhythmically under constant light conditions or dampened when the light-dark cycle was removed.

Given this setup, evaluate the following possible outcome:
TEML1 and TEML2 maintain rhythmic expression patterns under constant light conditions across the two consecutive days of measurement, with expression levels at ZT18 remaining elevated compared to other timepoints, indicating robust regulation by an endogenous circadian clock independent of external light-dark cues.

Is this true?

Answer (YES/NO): YES